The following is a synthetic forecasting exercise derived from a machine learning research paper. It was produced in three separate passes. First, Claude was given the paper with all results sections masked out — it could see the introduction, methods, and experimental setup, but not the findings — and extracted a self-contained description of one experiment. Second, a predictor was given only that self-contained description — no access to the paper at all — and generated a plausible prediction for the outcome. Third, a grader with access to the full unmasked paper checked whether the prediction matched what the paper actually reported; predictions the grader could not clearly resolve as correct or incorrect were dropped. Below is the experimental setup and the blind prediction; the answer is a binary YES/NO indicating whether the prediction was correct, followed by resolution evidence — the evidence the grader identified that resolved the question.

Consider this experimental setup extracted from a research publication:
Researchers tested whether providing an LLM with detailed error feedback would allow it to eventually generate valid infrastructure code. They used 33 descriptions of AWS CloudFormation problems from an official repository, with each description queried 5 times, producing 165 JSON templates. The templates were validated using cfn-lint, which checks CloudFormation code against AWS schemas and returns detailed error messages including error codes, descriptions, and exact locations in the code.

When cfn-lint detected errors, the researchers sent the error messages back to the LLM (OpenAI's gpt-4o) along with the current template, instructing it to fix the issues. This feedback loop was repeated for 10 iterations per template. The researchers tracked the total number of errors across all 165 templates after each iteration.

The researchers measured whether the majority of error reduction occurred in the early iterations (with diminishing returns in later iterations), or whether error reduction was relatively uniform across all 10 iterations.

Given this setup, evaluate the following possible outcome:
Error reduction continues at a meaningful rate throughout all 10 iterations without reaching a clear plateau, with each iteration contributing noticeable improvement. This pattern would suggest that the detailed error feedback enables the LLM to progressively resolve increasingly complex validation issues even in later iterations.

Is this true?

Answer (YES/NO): NO